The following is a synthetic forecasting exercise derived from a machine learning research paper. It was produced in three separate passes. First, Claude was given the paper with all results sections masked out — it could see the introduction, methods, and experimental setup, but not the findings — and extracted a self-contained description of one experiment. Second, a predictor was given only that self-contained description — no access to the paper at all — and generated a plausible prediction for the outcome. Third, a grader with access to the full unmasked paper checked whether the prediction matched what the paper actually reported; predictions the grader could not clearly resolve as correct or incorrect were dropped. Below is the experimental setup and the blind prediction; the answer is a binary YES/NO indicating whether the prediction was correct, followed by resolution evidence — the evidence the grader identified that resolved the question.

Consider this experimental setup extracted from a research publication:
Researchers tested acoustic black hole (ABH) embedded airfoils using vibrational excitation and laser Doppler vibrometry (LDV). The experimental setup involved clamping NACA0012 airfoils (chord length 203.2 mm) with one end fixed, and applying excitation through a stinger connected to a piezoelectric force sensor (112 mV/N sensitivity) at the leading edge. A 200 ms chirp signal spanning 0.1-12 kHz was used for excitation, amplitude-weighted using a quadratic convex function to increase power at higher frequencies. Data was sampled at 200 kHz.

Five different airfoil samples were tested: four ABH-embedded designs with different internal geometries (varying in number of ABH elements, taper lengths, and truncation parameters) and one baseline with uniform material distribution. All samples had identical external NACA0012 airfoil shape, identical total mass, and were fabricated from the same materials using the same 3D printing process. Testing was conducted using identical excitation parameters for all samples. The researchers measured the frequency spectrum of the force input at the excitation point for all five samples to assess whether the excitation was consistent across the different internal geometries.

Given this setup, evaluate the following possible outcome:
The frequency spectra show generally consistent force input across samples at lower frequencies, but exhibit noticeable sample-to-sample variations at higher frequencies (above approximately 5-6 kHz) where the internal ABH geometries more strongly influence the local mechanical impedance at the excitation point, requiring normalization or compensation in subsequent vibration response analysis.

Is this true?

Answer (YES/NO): NO